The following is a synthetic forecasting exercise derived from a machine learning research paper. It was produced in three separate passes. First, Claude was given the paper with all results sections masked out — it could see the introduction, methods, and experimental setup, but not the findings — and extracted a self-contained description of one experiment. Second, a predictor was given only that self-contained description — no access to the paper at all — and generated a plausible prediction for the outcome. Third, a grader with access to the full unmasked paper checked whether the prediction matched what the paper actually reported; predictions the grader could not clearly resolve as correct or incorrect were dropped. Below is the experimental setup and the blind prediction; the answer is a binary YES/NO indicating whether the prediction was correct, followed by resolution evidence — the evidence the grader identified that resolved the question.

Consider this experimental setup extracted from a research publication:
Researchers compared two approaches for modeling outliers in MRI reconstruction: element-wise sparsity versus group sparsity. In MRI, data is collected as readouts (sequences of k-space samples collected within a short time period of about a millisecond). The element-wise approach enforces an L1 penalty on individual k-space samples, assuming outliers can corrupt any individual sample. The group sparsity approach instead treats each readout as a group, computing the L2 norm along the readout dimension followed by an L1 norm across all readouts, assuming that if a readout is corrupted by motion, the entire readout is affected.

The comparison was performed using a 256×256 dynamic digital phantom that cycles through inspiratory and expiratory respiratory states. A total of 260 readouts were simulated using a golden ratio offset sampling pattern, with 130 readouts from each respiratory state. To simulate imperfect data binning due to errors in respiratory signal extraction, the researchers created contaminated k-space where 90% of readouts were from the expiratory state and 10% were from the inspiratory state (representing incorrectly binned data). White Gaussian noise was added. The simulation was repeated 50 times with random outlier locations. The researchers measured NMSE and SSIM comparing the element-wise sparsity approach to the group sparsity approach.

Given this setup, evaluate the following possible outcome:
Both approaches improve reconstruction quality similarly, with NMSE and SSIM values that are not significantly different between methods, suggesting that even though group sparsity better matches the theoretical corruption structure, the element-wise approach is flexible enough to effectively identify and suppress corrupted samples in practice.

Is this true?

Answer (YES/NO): NO